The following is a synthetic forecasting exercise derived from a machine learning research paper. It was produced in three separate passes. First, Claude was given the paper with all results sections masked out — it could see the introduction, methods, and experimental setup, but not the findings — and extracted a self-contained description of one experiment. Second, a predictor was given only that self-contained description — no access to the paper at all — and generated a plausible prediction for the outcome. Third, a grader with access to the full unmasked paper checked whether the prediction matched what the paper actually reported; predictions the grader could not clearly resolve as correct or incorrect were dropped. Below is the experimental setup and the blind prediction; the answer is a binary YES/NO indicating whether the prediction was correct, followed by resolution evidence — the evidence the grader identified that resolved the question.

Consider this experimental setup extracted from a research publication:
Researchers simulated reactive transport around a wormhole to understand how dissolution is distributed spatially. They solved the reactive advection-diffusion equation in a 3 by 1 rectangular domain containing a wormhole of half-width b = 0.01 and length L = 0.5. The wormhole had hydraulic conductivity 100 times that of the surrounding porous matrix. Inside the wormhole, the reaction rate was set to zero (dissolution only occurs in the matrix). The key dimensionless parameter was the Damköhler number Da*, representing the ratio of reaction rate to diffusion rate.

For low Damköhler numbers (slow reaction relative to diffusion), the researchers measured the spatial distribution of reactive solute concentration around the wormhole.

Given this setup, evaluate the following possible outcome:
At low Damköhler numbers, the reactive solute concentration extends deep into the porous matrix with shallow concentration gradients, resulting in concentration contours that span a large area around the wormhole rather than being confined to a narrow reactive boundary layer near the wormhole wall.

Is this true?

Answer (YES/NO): YES